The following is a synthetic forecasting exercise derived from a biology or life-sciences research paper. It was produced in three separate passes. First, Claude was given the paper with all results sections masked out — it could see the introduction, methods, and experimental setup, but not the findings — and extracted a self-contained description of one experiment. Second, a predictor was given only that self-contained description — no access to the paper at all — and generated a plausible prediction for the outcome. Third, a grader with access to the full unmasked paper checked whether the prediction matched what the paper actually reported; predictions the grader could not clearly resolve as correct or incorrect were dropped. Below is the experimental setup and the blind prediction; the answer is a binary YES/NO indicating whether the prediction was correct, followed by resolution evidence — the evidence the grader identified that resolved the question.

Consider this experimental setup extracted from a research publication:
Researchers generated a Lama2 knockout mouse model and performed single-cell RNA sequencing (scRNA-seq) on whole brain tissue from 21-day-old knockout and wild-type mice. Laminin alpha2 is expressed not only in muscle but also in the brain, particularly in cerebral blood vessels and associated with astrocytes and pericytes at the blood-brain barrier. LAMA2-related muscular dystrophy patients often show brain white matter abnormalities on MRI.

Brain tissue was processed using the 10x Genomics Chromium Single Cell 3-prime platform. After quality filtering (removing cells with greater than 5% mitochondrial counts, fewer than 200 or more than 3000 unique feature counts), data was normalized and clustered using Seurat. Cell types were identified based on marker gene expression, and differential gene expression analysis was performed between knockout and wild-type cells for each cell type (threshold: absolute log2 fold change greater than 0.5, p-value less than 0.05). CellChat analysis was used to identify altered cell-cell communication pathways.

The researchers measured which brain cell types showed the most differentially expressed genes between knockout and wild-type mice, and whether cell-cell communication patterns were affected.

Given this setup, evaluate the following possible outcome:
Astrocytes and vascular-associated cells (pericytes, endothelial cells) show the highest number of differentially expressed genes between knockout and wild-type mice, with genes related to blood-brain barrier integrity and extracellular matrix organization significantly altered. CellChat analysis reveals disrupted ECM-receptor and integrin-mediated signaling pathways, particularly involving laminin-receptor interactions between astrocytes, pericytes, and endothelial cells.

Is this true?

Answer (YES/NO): NO